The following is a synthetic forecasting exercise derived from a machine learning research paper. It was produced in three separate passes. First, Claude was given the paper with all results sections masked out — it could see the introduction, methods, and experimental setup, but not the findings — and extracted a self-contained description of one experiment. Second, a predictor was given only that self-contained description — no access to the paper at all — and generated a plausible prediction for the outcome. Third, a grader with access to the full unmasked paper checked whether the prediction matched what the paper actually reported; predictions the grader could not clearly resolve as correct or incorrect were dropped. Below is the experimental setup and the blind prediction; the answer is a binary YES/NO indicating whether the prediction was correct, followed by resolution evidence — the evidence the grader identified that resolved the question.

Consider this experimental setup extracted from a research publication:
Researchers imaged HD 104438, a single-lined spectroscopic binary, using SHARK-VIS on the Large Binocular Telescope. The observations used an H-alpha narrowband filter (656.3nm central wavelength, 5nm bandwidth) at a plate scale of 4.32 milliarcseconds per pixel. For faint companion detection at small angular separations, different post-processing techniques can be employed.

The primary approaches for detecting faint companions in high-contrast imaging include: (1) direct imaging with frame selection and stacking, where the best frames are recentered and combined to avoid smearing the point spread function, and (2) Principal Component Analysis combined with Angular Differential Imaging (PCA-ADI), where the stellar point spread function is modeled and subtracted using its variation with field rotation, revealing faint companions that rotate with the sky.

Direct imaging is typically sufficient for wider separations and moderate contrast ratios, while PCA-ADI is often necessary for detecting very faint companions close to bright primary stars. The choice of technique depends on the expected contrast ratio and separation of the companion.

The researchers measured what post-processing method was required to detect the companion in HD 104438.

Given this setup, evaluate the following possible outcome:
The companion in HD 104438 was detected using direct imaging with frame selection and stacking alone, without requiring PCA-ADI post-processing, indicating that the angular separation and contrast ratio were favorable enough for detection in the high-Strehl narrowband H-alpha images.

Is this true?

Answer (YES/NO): NO